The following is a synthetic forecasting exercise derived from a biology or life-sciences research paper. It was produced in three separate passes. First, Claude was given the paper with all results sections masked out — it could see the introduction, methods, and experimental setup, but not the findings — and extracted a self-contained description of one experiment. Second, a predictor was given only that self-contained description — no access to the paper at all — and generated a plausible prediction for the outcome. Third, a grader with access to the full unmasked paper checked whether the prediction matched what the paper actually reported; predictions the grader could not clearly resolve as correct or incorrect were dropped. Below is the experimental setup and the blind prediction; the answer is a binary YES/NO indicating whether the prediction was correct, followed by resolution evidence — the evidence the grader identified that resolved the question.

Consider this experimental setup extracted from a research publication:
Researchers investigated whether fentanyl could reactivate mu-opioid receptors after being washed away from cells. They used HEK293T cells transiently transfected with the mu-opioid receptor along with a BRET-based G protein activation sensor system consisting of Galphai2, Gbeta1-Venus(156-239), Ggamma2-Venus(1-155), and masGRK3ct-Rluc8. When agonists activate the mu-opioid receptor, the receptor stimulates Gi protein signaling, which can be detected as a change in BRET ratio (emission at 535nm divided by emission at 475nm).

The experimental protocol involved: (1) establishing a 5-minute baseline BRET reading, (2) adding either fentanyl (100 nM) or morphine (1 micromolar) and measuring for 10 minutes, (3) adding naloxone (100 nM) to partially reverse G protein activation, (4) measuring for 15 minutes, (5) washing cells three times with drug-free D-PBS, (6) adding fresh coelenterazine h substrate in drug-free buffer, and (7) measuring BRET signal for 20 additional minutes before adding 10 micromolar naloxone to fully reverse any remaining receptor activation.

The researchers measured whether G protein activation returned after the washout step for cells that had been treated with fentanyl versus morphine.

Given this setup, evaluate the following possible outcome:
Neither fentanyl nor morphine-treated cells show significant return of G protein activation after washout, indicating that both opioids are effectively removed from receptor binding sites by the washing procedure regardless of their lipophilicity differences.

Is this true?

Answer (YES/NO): NO